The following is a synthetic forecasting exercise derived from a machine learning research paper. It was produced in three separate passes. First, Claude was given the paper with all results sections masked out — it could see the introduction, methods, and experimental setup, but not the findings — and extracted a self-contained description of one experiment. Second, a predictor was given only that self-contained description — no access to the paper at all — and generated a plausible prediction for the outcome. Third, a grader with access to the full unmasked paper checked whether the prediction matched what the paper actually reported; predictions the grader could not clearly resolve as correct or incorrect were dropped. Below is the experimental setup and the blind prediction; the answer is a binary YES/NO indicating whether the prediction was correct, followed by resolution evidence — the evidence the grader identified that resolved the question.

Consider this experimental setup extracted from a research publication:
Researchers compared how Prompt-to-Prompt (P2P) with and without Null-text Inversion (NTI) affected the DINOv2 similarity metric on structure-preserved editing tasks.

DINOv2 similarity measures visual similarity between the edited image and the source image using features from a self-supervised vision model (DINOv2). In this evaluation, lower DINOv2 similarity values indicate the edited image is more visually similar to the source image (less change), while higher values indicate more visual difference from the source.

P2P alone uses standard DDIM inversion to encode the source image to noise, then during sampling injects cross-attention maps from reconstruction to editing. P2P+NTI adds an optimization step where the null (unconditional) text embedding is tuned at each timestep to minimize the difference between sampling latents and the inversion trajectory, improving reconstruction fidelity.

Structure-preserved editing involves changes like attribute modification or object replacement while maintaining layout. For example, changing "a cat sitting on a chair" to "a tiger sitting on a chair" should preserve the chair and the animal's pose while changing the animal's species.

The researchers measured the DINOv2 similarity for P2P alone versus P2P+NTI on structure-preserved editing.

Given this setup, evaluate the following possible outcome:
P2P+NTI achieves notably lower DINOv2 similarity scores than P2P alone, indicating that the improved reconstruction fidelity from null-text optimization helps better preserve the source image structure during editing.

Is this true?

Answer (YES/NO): YES